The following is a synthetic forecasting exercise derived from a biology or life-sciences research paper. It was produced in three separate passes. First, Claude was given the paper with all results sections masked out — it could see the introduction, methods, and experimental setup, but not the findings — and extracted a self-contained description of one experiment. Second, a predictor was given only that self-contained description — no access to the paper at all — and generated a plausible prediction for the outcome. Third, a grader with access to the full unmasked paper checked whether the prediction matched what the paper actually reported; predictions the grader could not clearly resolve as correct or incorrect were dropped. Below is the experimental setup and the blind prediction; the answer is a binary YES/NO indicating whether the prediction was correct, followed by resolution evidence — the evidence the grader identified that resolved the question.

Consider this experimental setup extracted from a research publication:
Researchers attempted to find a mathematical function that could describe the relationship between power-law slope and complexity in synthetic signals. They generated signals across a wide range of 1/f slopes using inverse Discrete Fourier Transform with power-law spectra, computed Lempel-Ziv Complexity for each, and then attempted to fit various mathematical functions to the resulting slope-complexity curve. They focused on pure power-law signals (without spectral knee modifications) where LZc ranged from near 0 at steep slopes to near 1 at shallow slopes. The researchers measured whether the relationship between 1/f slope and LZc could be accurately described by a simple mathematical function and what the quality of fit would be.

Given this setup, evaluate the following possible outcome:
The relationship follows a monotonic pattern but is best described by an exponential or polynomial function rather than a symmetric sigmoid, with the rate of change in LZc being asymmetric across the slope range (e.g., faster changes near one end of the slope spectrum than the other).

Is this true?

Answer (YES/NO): NO